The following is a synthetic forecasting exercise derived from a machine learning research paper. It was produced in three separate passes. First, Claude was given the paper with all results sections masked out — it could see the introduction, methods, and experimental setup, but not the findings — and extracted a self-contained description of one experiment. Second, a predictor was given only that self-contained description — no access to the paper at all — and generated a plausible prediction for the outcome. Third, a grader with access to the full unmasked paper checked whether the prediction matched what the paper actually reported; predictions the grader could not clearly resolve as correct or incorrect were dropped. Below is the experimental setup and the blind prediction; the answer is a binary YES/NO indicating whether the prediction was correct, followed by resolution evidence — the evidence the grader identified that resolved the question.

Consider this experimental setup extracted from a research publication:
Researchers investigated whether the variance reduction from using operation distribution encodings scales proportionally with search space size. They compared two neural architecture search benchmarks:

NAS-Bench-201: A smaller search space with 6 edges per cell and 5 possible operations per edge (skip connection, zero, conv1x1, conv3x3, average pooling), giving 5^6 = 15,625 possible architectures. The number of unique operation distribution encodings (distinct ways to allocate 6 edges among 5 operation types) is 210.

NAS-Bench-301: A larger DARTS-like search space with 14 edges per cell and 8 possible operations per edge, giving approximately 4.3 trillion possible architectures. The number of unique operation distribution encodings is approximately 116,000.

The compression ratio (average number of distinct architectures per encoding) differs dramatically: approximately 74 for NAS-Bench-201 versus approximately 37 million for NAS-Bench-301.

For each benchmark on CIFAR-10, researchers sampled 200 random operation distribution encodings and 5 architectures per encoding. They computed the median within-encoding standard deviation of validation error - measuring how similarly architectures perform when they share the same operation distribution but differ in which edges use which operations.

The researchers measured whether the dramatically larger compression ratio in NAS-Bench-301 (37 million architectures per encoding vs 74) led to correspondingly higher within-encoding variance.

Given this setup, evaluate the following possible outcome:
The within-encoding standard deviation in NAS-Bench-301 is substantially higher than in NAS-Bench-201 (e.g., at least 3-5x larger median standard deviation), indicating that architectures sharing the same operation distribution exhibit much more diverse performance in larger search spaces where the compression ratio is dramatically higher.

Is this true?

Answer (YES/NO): NO